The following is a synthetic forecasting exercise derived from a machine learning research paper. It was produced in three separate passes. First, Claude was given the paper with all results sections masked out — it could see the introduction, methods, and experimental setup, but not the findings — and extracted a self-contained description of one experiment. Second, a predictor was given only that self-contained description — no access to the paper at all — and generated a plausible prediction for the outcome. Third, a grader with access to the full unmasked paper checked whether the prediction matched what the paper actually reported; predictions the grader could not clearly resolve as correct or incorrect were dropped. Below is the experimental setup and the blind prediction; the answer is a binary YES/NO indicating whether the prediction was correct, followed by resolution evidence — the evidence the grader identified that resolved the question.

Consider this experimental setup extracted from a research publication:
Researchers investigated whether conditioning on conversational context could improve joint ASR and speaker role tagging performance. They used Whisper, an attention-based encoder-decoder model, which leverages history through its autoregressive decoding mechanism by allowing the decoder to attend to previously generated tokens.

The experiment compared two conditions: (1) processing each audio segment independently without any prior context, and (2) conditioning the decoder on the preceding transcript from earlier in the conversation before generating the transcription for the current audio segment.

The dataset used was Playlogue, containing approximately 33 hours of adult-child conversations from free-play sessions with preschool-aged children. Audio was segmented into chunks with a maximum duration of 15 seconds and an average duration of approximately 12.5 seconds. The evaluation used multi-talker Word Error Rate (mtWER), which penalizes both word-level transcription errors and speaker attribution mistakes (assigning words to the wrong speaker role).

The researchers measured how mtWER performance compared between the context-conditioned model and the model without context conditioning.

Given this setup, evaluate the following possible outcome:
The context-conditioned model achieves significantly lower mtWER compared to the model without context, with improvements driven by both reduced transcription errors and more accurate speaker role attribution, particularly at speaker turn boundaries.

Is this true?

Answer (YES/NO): NO